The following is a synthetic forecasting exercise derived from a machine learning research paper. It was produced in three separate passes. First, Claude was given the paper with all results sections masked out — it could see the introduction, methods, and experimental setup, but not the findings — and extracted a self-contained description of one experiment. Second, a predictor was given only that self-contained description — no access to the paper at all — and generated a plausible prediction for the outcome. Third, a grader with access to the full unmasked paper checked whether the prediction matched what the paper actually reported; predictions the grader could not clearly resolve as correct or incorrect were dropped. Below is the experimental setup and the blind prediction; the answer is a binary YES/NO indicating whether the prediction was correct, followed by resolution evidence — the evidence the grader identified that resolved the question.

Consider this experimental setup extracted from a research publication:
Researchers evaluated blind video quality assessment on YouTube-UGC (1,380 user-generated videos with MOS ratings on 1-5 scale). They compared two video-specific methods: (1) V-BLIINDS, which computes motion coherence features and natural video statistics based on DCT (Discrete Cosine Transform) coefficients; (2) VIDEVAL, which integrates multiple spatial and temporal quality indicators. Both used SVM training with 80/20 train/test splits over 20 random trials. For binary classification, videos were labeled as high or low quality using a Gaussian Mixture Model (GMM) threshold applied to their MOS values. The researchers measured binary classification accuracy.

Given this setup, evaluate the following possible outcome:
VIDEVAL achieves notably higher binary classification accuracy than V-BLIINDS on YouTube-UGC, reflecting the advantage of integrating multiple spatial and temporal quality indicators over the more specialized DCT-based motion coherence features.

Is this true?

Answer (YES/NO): YES